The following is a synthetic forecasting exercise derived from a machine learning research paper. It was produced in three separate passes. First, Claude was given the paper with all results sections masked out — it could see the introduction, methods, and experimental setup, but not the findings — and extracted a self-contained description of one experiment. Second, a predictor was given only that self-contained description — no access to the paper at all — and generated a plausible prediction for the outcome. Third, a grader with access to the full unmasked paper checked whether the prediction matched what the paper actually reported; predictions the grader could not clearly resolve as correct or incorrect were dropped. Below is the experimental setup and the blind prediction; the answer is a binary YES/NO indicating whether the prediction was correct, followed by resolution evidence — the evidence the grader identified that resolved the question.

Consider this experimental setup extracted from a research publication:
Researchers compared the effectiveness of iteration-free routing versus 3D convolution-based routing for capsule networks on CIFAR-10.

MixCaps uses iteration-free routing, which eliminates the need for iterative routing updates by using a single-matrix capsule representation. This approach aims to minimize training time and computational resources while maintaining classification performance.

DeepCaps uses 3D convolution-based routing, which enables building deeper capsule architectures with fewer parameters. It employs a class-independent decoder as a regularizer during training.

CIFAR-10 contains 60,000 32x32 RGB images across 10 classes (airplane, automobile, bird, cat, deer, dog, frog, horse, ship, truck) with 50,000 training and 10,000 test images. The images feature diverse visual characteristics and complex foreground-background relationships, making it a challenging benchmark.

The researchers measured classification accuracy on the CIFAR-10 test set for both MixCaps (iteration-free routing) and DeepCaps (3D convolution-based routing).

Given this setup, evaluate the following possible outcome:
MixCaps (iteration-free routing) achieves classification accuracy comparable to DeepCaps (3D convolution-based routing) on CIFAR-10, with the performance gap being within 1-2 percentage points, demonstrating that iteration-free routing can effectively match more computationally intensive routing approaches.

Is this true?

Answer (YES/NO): NO